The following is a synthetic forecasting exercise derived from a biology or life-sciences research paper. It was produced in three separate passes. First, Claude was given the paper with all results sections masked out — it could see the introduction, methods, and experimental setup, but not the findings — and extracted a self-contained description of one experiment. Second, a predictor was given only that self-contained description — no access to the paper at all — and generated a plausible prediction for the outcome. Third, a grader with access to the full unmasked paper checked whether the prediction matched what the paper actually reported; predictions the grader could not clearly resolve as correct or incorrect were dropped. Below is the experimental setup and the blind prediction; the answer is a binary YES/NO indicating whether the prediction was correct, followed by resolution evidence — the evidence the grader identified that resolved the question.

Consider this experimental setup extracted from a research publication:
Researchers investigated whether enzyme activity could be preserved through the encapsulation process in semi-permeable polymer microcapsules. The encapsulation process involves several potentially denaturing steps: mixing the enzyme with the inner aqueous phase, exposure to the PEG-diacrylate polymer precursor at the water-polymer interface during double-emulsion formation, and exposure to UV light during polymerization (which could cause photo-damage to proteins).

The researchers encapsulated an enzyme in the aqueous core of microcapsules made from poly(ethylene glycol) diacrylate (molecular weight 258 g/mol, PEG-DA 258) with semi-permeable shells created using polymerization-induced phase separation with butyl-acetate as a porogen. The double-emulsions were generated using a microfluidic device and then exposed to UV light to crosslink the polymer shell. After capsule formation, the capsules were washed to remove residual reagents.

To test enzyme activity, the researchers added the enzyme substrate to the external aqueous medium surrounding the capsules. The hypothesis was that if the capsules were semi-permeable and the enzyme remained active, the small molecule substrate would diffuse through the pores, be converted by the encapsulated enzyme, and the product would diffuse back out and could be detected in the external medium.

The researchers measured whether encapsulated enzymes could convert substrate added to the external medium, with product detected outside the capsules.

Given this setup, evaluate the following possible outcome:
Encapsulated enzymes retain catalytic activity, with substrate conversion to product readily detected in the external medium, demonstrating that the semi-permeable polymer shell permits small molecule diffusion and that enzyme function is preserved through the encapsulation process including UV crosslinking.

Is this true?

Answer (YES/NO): YES